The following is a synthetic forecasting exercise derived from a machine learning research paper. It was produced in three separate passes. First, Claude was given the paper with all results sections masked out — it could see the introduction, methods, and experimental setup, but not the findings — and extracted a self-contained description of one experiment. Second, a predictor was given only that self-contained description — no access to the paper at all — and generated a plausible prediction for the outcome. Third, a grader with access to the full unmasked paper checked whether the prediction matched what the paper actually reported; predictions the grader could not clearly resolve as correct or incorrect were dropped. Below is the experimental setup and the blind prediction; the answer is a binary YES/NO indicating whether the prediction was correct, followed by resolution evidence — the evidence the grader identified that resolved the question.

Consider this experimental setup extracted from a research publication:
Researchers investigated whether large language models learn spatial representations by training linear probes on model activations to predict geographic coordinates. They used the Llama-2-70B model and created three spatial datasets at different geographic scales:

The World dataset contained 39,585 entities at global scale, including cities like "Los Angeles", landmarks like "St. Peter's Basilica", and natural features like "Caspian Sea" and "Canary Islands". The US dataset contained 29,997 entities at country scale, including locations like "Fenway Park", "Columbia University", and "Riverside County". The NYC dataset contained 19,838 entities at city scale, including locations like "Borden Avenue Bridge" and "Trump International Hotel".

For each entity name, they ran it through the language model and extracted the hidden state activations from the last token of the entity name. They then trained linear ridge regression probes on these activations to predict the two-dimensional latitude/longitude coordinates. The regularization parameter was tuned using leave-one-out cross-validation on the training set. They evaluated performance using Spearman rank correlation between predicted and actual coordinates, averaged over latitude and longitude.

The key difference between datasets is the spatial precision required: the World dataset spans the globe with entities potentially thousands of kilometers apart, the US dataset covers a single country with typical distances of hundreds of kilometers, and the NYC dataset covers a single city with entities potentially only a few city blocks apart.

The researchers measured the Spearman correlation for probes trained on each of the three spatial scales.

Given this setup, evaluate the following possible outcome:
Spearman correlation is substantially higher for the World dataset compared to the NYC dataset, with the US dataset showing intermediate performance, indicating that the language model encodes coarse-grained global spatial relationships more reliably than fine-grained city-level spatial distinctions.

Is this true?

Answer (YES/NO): YES